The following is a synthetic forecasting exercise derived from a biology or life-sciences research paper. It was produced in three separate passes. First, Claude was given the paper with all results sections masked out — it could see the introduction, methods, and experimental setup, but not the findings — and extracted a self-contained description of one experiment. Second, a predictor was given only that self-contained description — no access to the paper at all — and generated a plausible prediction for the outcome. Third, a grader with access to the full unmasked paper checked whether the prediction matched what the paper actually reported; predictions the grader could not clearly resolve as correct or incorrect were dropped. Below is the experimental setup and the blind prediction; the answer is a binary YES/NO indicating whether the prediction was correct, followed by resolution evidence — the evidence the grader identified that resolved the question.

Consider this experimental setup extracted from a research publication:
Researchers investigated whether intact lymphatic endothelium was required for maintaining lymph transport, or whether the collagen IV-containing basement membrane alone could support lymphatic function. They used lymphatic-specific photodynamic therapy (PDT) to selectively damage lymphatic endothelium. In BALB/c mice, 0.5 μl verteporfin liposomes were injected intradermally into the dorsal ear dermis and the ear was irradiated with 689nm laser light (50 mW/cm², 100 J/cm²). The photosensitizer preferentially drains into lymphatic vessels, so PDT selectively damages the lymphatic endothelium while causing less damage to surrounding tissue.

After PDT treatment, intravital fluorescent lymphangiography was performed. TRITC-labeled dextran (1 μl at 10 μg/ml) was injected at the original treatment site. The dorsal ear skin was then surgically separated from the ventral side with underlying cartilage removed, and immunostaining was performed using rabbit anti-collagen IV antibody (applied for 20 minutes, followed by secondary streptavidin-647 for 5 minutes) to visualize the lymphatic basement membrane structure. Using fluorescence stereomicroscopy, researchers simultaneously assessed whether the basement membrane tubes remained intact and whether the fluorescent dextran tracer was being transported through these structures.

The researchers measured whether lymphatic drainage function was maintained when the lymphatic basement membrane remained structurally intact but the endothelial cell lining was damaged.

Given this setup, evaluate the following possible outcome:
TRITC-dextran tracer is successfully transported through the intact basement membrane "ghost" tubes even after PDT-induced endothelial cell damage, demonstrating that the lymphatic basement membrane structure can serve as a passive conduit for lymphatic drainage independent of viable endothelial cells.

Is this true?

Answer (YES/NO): NO